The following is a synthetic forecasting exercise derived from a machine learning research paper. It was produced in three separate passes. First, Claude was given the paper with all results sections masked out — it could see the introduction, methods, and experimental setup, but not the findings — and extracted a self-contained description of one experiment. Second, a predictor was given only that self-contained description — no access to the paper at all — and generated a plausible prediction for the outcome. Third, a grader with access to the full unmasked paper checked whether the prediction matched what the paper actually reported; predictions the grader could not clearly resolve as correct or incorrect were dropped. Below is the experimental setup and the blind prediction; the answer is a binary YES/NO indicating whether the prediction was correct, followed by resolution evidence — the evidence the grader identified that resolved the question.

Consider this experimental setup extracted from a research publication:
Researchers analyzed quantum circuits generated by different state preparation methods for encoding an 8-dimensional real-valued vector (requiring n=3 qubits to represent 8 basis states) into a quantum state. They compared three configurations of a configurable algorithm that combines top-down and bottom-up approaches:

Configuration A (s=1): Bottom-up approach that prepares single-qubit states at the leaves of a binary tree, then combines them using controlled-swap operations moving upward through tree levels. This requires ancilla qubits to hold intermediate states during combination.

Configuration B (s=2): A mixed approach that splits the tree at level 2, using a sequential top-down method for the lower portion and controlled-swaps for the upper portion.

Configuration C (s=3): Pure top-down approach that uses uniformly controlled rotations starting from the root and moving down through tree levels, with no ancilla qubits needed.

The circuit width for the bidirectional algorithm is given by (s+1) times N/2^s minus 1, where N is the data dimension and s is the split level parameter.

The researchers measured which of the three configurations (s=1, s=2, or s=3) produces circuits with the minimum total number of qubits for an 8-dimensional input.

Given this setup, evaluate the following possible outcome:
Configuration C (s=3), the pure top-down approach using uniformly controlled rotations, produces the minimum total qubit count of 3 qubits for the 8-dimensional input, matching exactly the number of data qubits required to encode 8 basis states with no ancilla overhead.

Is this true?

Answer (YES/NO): YES